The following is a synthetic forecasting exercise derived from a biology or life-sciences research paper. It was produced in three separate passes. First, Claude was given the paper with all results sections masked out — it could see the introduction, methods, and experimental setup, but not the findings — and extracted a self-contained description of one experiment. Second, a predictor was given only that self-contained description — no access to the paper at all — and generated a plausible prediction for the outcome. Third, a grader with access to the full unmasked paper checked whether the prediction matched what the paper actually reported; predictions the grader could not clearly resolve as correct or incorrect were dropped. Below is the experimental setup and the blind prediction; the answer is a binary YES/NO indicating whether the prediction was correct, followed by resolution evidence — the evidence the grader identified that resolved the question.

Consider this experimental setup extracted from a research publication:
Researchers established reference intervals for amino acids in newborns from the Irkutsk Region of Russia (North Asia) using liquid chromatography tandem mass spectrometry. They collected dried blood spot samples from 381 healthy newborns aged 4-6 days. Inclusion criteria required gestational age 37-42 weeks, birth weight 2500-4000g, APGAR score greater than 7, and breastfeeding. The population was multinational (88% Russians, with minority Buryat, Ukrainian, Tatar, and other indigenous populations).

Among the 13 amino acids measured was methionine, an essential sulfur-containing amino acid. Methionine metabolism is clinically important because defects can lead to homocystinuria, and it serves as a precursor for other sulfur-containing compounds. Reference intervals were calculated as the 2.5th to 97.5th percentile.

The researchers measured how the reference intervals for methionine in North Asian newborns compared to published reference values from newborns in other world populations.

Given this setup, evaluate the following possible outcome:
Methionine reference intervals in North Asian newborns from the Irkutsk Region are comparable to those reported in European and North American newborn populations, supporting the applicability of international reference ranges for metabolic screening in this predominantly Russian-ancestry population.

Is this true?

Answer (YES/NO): NO